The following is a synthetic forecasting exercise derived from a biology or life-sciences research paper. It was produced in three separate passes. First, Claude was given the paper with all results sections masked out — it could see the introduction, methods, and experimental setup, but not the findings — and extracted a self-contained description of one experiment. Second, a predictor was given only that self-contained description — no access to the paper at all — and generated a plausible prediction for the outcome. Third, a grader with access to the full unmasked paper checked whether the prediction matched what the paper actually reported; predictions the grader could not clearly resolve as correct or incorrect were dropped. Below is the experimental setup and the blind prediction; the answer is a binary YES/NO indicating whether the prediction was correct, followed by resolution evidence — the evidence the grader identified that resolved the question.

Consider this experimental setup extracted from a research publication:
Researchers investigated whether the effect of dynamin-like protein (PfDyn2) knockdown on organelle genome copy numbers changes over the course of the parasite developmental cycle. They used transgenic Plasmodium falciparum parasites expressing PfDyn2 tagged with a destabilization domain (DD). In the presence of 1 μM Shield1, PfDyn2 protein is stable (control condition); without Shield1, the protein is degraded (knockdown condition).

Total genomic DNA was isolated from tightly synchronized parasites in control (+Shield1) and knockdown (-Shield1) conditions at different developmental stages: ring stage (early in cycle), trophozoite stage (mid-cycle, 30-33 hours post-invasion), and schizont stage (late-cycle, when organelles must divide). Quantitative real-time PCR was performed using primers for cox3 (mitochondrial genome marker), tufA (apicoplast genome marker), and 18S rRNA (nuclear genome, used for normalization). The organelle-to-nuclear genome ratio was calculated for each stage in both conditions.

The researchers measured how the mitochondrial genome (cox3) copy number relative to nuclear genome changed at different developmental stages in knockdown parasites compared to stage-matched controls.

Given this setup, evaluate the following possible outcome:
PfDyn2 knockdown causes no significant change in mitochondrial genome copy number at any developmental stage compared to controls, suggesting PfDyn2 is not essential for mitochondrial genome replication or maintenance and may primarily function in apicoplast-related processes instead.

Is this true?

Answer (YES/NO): NO